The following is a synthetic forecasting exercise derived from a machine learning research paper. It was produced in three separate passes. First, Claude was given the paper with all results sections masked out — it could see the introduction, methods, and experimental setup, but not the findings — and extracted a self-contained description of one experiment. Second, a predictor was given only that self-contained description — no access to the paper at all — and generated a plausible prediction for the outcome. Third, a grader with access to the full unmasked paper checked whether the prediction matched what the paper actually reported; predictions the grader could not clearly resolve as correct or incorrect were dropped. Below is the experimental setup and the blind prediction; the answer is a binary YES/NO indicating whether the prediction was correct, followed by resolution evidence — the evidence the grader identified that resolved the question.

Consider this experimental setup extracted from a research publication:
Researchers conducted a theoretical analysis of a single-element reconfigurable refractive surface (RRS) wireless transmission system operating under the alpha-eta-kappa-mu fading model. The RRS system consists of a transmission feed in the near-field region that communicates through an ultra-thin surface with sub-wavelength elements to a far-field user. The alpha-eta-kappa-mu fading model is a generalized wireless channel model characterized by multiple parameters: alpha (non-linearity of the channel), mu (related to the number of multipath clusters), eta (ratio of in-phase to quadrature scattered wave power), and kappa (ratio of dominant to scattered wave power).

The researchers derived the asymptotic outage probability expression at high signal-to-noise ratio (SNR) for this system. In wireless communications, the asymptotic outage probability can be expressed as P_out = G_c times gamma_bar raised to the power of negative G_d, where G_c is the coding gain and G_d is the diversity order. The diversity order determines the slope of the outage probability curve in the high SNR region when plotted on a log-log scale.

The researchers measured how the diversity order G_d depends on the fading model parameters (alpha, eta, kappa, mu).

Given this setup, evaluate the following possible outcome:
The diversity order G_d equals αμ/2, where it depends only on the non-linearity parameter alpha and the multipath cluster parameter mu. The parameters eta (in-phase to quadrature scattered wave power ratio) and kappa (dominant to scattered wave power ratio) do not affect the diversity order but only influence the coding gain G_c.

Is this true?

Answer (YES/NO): YES